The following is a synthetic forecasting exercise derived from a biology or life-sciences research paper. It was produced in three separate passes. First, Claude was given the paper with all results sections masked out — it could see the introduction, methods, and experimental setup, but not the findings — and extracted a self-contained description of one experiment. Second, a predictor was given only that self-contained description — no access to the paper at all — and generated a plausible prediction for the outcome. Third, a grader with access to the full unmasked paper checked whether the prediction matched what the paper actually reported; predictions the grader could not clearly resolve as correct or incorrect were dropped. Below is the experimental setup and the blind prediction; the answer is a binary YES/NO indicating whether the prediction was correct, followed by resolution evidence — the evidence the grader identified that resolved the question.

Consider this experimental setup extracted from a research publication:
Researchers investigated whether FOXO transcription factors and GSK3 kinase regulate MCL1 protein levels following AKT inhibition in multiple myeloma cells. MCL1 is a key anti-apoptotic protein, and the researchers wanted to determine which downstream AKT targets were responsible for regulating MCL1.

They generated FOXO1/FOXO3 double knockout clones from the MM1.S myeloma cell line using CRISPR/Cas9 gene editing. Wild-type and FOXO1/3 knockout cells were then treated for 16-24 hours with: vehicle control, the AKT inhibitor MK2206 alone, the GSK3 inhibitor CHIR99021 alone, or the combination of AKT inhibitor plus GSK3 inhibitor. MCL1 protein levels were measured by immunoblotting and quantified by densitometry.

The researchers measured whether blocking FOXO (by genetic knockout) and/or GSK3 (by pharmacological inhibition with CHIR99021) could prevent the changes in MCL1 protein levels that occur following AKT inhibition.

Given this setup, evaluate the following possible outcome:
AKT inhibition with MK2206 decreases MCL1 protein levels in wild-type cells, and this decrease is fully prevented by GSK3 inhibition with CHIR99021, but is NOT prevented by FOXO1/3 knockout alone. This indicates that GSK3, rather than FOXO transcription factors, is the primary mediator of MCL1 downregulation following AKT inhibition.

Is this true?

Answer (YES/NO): NO